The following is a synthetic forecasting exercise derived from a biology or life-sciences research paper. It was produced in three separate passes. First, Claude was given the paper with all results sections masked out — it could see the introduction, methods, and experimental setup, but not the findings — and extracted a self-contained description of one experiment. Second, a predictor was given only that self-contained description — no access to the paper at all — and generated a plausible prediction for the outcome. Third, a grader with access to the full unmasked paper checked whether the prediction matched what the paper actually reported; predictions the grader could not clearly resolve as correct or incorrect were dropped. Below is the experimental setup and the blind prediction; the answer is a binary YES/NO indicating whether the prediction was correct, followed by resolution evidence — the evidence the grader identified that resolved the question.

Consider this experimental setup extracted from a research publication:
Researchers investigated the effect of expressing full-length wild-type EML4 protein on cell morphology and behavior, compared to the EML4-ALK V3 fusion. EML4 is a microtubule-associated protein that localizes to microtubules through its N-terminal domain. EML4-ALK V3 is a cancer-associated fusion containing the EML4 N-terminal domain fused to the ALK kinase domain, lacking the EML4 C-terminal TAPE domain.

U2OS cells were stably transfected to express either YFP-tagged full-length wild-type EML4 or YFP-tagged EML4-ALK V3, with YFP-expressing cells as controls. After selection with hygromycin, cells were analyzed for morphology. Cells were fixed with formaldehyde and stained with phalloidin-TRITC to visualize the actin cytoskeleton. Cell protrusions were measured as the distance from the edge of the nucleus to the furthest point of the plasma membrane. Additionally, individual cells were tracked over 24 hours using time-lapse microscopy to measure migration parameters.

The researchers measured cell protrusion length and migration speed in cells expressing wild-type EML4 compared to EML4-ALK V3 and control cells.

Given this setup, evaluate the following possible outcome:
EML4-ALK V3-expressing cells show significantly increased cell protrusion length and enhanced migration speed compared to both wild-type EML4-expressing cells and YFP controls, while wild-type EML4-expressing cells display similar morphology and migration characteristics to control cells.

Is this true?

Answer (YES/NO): NO